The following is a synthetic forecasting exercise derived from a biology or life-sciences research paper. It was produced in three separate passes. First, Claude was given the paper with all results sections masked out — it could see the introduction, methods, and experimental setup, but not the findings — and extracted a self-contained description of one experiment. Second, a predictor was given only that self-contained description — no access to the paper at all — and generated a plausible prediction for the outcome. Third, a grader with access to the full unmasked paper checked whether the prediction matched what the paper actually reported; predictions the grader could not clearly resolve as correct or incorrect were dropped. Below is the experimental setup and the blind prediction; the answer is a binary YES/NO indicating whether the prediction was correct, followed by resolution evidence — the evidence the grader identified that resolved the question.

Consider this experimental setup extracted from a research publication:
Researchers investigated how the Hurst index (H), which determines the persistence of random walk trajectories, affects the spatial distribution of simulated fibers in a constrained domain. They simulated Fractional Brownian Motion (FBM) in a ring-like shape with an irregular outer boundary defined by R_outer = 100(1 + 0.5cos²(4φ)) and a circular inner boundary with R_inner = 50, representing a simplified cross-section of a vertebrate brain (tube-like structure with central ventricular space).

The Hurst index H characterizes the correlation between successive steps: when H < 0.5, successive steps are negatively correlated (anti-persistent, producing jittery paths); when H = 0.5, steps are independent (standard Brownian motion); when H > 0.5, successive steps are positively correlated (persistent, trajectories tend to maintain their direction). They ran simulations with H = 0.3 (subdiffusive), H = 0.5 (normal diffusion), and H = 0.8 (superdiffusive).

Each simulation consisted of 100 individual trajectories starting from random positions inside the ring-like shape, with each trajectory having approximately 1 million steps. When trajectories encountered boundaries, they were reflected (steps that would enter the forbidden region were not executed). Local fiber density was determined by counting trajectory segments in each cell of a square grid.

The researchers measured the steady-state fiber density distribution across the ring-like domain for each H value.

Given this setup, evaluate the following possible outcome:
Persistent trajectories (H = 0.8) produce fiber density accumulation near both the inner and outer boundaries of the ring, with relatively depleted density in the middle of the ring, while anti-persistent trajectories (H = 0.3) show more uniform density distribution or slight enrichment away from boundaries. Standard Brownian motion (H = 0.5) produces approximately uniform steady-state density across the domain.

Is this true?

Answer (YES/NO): NO